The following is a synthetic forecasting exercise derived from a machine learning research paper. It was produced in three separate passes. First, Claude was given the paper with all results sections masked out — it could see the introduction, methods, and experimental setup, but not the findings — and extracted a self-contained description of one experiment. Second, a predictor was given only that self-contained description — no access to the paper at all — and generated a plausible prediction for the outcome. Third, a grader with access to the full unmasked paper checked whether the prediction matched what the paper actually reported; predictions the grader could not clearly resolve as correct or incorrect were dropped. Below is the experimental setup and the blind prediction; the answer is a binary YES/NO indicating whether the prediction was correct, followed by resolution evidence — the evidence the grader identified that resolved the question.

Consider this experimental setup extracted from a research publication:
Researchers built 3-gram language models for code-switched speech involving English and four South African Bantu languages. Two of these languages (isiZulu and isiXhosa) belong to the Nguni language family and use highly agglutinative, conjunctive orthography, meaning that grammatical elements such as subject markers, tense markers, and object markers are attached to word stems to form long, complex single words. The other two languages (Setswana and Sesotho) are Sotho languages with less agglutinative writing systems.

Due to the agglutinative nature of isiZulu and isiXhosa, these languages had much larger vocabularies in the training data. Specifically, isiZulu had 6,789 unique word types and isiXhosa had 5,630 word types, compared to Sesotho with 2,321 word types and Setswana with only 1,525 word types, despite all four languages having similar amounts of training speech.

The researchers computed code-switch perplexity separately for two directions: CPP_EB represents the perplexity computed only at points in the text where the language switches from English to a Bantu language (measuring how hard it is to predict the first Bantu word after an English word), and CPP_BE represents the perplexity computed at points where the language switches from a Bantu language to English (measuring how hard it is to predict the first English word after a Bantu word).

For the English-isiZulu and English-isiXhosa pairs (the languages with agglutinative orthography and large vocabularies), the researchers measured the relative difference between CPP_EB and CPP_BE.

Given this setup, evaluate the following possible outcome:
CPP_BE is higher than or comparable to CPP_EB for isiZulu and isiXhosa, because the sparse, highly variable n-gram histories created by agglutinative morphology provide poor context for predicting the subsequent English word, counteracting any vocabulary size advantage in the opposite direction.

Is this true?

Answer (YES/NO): NO